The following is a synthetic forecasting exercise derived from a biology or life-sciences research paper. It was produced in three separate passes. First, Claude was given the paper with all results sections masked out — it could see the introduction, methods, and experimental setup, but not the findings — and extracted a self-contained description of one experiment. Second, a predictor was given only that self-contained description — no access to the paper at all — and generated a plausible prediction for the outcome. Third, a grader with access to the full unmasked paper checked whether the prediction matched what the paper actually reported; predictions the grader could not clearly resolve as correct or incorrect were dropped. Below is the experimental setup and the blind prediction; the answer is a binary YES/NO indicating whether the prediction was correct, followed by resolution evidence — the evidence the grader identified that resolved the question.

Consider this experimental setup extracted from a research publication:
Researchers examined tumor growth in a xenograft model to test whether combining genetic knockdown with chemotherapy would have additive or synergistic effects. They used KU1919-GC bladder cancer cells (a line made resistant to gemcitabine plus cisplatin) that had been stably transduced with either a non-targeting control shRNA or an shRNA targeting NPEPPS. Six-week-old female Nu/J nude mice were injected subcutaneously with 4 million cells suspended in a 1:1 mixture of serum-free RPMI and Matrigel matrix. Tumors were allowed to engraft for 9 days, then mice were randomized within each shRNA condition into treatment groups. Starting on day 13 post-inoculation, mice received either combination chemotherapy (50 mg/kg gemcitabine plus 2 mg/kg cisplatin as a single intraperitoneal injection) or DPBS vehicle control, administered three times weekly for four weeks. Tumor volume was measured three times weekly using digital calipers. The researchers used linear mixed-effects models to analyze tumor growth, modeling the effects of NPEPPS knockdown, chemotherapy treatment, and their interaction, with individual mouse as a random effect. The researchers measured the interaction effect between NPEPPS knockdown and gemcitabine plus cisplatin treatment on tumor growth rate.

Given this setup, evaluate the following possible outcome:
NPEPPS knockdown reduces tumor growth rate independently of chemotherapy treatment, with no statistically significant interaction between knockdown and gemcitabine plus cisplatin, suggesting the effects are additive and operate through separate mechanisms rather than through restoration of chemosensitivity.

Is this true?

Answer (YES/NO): NO